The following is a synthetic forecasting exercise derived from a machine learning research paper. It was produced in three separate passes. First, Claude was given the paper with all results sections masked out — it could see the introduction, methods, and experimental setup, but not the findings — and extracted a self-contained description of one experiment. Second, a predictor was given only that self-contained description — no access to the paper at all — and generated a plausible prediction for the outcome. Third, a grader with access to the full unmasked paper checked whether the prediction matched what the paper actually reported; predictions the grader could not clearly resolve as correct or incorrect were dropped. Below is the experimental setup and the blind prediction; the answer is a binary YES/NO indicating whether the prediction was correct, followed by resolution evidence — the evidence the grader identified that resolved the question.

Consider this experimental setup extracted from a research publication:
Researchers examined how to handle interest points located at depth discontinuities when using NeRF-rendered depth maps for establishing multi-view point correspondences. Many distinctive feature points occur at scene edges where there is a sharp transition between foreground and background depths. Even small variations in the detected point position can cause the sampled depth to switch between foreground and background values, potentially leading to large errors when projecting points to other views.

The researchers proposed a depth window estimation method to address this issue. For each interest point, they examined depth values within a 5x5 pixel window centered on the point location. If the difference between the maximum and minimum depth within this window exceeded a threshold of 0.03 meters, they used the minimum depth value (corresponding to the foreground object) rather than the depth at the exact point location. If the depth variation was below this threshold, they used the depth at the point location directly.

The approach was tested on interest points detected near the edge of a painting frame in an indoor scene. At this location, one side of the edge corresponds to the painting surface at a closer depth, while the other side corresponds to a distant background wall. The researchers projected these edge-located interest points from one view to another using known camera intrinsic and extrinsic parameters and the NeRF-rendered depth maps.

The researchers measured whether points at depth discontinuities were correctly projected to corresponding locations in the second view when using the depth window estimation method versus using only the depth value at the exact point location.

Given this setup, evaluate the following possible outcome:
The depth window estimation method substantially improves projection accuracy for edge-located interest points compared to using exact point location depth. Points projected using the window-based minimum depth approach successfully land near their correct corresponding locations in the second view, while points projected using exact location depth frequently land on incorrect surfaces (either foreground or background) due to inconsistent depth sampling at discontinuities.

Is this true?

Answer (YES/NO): YES